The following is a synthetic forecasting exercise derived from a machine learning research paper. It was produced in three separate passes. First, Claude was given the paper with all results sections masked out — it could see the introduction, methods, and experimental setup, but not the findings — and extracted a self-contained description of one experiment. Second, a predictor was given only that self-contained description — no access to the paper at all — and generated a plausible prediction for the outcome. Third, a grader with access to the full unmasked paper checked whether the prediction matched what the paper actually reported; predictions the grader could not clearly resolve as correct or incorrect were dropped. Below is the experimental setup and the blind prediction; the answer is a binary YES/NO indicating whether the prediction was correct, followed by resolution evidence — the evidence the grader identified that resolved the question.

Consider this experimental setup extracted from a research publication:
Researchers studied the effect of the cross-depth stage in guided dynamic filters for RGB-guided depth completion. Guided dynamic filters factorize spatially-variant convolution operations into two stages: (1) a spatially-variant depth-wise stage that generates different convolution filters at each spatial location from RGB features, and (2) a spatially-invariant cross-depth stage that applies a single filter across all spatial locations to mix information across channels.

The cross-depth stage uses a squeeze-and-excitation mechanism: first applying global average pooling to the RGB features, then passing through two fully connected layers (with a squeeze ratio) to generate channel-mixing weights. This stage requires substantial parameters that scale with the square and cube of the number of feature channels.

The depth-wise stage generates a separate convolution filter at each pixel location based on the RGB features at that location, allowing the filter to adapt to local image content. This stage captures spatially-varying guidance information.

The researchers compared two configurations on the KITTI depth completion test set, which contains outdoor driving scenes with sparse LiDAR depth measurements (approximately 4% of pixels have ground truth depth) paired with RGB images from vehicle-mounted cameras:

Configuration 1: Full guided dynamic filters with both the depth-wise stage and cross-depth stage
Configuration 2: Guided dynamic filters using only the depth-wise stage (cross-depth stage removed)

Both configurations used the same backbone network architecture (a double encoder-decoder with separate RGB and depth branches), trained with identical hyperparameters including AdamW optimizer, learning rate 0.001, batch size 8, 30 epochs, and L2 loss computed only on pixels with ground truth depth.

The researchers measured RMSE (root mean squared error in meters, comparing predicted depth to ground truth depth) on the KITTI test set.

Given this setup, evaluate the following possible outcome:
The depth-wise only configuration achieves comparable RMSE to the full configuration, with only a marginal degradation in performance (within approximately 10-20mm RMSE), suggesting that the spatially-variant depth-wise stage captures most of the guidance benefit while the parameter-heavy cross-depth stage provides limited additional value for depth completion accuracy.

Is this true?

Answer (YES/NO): NO